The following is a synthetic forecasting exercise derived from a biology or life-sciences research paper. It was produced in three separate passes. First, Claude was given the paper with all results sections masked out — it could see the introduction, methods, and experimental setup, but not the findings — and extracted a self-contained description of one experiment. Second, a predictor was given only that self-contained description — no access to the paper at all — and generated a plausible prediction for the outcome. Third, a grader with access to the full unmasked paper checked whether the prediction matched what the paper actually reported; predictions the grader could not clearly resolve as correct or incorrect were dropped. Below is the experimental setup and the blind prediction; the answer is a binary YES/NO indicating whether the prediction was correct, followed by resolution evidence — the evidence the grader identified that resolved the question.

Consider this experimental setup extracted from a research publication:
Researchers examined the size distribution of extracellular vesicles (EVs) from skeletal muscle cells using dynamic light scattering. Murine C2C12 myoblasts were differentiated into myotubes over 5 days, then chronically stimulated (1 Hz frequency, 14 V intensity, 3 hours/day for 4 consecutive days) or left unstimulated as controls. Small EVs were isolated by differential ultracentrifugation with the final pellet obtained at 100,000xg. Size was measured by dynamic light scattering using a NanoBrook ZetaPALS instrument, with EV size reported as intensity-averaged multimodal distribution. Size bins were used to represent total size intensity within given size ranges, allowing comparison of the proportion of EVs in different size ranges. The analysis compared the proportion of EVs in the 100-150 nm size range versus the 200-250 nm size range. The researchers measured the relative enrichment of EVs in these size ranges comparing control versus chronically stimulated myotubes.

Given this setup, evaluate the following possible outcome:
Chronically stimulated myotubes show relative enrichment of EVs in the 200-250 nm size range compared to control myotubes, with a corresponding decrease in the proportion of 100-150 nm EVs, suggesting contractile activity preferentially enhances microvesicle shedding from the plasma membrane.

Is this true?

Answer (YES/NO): NO